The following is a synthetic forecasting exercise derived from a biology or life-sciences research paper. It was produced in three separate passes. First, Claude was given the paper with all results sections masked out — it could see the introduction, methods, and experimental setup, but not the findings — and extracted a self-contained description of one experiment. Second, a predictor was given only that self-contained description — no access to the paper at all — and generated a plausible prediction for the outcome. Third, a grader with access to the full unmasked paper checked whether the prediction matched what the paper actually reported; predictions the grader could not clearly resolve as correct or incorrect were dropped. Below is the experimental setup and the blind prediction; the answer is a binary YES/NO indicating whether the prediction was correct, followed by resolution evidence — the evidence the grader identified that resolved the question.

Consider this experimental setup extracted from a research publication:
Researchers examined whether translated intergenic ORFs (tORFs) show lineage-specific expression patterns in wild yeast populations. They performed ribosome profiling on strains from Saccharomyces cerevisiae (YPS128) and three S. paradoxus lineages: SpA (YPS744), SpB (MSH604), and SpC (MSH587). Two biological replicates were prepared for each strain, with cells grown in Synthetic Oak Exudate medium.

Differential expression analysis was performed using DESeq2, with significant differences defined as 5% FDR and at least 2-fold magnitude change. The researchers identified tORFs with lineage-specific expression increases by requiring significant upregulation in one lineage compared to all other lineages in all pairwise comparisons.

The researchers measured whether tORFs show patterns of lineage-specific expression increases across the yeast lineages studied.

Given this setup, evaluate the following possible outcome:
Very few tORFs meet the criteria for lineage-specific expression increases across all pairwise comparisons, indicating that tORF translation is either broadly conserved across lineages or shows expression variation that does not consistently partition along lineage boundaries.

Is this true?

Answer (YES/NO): NO